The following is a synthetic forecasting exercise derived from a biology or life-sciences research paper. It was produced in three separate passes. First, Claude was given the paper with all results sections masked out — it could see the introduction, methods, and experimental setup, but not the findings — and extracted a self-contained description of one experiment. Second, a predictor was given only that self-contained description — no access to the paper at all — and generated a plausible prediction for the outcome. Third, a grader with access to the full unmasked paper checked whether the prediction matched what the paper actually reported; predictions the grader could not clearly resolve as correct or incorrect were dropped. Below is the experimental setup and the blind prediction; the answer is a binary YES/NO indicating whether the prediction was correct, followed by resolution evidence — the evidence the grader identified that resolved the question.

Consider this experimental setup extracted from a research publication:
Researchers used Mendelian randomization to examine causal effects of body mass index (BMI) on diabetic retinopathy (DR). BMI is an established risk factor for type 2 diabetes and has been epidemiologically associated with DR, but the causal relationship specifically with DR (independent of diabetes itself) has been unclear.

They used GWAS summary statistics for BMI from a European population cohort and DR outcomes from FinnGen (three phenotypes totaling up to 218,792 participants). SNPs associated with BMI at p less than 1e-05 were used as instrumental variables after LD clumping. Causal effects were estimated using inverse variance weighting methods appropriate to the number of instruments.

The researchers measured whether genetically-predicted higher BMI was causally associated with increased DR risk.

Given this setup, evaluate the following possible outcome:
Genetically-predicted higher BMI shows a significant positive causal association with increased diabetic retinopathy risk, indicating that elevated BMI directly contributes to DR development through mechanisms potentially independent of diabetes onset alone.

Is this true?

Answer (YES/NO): YES